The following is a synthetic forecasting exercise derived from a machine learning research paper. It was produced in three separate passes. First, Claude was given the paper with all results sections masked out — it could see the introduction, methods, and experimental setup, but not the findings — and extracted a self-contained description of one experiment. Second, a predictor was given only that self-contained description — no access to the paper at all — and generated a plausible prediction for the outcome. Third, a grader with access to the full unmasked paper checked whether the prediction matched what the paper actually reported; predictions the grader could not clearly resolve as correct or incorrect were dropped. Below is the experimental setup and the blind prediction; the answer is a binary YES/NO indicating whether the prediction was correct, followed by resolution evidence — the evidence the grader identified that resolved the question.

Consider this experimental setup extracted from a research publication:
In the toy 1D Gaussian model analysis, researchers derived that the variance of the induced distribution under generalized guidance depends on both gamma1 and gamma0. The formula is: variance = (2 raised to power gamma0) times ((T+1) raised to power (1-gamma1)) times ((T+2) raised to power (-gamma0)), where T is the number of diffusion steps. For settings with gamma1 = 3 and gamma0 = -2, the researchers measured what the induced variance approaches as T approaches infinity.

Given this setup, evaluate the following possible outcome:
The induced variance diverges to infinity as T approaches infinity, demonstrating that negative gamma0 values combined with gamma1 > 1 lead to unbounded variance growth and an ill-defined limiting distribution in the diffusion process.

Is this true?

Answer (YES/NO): NO